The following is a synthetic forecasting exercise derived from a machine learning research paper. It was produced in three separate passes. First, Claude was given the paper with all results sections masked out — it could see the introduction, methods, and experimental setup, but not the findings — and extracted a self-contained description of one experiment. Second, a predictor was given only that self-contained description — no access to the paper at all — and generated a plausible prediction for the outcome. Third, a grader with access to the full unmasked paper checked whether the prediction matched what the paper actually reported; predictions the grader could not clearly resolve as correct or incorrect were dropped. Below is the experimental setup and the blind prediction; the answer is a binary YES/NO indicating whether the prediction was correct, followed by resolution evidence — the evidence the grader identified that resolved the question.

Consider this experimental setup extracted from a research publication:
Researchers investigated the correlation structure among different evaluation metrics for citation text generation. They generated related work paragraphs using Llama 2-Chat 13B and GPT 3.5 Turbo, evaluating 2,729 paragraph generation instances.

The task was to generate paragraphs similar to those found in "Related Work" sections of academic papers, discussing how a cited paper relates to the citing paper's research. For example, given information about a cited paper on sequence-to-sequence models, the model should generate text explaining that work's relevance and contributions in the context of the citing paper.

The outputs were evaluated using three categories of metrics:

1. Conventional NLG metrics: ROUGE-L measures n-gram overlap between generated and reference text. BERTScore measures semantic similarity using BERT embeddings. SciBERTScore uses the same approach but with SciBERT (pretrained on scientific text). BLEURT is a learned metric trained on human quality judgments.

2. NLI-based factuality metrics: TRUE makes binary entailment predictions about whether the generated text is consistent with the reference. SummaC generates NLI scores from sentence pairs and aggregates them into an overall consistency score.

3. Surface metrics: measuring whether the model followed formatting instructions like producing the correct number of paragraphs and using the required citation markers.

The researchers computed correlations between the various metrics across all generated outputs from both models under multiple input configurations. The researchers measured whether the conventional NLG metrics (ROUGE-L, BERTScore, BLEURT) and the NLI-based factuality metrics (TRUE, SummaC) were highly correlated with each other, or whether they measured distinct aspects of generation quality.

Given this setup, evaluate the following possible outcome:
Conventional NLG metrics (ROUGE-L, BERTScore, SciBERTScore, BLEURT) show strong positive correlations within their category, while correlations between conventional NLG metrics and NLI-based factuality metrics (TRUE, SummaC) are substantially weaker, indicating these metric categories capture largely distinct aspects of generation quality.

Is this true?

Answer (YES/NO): YES